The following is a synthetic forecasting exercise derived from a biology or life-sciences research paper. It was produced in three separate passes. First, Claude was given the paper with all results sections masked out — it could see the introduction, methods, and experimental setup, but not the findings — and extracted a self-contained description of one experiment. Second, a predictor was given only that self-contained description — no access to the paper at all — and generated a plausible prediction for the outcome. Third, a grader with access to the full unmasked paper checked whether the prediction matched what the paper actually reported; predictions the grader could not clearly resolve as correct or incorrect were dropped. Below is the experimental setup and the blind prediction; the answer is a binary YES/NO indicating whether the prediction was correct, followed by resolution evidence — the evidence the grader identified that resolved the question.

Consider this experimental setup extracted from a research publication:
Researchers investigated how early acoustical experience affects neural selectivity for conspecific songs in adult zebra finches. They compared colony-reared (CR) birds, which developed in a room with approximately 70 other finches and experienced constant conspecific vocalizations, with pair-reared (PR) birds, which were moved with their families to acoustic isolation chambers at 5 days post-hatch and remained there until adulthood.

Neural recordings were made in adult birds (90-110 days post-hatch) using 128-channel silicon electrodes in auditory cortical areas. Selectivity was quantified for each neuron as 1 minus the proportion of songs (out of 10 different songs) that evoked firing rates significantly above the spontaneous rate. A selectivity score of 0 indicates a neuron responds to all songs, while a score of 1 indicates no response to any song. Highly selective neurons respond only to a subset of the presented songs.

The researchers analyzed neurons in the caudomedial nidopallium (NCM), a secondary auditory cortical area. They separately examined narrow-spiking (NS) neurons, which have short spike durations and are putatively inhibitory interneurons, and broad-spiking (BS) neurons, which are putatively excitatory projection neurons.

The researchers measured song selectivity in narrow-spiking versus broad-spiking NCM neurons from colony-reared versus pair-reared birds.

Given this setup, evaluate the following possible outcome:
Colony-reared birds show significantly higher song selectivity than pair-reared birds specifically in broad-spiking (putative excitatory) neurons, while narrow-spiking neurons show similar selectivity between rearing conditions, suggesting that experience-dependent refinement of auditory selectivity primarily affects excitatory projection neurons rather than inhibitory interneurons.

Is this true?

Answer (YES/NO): NO